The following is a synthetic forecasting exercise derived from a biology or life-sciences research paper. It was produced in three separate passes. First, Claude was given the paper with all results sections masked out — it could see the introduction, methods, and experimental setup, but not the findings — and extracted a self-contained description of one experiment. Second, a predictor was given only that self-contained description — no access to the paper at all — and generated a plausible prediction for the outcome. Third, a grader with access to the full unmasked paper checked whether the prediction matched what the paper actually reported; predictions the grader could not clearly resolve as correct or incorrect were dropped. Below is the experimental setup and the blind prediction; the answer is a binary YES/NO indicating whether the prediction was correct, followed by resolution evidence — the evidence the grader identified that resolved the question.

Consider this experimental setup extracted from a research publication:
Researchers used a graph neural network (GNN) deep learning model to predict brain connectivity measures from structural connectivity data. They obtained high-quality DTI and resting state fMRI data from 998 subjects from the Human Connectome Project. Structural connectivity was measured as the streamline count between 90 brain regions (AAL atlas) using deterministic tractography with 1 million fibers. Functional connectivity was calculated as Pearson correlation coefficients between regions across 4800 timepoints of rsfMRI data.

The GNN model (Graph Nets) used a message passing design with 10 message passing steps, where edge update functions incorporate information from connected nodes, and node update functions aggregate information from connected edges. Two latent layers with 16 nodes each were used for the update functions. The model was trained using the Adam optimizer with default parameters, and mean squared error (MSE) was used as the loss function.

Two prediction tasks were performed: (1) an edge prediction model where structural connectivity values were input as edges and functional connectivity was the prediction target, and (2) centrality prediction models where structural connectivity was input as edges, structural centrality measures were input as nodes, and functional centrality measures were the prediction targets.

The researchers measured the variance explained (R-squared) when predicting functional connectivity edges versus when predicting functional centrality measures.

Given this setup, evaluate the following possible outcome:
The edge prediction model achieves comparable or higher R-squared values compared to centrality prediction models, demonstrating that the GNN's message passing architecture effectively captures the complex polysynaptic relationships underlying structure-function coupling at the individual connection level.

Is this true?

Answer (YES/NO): YES